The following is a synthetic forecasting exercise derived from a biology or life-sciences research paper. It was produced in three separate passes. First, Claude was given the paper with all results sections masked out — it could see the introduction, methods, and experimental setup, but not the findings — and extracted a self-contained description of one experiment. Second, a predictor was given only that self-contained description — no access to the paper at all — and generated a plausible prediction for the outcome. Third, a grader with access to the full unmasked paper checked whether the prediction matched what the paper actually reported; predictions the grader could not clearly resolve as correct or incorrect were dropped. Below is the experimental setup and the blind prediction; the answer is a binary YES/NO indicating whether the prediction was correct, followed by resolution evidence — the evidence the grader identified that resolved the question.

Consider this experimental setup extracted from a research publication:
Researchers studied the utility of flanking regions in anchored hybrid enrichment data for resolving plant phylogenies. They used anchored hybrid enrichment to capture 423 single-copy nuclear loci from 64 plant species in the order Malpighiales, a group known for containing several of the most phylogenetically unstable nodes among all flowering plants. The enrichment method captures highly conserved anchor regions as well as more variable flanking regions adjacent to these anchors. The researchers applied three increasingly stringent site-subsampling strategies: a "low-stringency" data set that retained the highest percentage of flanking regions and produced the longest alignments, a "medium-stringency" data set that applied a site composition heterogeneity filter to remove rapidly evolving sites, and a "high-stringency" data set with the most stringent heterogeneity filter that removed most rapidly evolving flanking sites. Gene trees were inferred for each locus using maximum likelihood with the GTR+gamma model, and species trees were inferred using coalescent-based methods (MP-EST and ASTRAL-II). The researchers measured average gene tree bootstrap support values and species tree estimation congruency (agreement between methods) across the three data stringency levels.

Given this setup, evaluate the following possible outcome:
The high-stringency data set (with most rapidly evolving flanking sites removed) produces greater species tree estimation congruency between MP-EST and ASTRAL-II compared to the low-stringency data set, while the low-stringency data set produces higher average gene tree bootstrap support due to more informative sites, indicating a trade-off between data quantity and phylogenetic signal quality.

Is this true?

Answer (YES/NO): NO